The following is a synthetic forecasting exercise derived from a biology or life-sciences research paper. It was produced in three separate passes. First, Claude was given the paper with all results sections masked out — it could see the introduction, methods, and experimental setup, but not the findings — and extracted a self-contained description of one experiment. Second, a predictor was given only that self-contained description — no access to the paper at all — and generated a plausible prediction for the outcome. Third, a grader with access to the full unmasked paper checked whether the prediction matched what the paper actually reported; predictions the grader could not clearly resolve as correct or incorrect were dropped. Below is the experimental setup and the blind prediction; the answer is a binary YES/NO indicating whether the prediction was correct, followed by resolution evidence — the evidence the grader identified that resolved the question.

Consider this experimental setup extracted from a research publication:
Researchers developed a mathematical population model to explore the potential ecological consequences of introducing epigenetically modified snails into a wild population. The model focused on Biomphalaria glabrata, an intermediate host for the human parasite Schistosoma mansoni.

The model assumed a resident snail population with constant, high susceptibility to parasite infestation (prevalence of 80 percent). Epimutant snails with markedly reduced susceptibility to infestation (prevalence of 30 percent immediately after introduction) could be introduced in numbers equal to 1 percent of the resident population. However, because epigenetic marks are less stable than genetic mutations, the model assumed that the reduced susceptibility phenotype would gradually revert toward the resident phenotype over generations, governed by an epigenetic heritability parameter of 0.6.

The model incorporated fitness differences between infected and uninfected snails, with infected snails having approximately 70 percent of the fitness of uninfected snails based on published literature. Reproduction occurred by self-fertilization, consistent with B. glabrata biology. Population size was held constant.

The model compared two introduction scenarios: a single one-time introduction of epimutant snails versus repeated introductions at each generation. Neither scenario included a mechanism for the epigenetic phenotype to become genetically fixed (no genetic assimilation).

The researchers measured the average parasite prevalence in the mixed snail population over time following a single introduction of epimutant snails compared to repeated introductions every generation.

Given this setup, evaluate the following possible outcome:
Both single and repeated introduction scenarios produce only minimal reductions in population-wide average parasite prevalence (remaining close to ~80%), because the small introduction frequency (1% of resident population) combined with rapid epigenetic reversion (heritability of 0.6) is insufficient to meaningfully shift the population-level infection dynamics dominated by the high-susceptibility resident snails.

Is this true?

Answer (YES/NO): YES